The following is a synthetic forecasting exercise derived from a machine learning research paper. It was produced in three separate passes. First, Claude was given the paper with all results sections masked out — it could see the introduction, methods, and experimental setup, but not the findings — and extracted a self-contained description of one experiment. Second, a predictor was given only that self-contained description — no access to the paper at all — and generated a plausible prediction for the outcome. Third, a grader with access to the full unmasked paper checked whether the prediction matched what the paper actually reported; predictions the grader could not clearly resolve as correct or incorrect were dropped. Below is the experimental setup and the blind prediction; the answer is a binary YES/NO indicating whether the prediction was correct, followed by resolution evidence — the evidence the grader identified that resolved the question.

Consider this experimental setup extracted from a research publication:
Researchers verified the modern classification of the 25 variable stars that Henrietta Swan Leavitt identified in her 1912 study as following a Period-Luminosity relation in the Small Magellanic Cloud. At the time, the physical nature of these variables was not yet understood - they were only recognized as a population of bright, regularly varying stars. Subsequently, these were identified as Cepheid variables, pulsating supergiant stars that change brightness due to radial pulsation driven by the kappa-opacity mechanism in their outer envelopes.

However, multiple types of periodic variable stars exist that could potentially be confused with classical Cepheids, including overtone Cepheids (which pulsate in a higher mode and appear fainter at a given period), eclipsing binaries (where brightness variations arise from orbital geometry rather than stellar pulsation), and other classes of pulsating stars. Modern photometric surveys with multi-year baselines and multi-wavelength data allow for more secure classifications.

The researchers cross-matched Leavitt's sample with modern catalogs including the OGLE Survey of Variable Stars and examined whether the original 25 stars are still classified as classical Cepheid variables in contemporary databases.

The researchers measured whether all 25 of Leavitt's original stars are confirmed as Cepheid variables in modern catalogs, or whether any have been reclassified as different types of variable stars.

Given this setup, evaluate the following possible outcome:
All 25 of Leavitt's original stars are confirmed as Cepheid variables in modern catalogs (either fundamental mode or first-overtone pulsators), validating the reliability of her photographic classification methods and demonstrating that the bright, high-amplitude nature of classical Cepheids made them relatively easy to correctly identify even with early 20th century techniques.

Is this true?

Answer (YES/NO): YES